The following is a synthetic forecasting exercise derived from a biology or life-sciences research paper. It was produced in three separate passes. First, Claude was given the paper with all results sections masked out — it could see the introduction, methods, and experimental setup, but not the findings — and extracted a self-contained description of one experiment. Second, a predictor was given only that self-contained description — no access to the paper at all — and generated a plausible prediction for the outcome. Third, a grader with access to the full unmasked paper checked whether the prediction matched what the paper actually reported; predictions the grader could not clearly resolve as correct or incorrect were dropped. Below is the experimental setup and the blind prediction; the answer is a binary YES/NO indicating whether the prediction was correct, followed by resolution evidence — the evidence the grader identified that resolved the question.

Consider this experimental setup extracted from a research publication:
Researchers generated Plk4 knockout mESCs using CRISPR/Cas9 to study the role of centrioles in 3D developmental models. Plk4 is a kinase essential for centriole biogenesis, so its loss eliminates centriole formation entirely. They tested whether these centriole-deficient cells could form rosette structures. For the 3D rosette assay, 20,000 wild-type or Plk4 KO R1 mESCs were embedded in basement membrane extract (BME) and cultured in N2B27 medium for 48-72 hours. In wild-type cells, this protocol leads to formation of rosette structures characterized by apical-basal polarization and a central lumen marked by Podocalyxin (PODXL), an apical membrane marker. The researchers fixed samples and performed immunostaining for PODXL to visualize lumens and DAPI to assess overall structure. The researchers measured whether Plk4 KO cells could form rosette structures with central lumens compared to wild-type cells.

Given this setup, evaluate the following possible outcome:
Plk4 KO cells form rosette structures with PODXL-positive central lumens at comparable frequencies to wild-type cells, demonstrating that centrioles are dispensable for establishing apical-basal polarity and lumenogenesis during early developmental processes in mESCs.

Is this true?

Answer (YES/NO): YES